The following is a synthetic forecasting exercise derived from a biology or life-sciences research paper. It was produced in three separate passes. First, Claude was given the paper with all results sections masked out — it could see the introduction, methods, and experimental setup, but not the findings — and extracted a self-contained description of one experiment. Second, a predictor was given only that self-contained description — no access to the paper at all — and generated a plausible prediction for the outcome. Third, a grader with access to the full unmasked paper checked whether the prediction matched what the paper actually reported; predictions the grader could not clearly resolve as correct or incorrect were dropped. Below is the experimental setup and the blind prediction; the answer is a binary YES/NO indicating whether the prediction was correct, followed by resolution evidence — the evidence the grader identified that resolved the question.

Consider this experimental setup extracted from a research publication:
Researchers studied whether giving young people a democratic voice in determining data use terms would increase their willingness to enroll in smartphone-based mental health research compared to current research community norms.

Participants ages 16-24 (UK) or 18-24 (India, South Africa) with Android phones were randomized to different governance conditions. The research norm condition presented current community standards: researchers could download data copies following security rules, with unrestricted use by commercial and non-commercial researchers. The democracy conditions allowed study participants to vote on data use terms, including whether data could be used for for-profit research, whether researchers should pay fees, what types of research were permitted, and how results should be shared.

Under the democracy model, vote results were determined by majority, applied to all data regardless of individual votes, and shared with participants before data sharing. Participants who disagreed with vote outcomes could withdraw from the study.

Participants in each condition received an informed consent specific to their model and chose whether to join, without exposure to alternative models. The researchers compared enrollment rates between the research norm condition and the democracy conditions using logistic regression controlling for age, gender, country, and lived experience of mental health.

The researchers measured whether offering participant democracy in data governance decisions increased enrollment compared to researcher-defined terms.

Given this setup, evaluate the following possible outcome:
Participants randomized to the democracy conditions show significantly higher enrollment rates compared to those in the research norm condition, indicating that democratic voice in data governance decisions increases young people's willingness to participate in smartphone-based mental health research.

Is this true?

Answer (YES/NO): NO